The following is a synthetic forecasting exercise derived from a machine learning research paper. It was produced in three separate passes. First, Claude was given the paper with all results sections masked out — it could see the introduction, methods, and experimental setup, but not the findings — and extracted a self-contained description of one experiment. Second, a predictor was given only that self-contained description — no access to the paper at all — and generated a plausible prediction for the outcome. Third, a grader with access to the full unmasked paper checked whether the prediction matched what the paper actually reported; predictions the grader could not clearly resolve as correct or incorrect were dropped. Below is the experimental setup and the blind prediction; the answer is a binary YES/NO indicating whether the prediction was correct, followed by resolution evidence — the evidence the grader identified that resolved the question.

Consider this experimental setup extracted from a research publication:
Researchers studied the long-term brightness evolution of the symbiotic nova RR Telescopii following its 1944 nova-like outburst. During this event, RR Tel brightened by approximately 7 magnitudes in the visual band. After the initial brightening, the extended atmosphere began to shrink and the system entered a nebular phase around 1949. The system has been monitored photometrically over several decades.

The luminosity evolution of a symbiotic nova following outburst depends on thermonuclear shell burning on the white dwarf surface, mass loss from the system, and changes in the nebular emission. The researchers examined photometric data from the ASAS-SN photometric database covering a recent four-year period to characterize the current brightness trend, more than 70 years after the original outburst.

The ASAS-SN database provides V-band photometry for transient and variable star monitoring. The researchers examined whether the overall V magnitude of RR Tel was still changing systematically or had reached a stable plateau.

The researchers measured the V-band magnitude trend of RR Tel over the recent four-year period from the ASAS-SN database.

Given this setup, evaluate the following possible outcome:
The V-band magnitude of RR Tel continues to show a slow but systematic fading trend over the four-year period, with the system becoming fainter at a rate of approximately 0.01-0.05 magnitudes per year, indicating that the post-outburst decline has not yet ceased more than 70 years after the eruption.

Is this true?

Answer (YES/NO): YES